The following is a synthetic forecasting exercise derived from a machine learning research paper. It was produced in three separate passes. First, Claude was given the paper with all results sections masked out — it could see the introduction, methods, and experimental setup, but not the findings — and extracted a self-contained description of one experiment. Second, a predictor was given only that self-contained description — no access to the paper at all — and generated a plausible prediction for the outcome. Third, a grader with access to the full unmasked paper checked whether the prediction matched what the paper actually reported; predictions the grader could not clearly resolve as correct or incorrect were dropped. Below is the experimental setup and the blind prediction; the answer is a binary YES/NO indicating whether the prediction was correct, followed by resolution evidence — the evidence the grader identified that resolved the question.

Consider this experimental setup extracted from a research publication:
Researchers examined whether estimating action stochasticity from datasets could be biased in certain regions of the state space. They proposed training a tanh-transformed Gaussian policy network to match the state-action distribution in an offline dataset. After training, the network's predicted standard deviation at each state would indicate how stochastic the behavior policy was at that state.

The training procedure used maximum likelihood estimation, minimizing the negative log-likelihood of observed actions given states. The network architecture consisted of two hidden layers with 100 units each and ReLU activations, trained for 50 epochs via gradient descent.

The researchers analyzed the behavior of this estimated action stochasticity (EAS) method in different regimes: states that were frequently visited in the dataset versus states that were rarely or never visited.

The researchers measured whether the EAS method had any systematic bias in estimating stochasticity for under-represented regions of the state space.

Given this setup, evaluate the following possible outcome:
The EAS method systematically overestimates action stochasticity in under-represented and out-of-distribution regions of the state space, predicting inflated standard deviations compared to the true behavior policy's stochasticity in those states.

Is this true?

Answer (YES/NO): YES